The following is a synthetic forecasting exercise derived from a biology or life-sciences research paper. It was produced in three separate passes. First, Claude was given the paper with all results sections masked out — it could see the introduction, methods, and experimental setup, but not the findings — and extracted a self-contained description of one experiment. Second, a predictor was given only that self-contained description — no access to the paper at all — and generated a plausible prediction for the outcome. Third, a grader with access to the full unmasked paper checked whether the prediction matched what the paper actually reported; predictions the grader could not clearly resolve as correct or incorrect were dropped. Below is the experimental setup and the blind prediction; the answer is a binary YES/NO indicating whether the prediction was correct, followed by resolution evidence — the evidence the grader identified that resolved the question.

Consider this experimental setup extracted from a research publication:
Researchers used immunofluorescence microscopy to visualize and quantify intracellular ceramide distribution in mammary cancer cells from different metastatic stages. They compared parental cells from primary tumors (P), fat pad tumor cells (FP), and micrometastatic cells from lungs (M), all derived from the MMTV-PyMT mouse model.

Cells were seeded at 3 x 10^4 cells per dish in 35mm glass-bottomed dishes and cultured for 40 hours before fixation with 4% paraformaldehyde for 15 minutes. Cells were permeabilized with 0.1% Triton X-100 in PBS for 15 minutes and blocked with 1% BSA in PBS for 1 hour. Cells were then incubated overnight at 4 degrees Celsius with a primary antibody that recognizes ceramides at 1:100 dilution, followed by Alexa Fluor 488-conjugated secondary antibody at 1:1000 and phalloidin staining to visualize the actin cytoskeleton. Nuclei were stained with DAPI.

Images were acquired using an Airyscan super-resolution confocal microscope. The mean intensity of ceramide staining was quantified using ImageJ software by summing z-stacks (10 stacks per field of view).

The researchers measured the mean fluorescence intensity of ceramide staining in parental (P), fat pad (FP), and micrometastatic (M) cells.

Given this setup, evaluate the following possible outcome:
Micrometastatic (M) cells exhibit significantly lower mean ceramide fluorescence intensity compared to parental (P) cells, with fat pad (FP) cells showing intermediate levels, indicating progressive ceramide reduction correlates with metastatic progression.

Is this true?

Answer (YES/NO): NO